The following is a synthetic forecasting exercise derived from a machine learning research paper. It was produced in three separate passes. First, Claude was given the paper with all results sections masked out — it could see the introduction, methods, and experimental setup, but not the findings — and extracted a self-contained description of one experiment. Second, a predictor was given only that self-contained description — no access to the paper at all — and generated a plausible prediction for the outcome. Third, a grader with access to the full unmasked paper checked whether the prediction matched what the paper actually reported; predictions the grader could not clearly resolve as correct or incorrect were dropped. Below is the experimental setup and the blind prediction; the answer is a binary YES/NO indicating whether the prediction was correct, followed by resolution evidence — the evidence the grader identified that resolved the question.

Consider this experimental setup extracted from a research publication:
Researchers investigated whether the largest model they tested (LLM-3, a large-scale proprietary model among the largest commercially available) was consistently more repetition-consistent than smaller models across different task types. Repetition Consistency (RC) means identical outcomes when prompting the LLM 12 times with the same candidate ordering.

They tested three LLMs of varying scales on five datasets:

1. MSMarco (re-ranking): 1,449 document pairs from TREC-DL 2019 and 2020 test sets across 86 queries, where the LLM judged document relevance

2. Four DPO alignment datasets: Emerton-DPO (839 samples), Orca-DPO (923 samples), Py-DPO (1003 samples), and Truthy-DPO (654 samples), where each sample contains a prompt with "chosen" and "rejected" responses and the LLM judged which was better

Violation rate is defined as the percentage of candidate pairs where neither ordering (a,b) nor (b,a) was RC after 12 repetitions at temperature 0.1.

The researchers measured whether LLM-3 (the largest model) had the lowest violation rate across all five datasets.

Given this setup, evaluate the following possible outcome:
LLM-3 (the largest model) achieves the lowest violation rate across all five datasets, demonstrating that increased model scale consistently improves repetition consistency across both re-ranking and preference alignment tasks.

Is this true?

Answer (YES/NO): NO